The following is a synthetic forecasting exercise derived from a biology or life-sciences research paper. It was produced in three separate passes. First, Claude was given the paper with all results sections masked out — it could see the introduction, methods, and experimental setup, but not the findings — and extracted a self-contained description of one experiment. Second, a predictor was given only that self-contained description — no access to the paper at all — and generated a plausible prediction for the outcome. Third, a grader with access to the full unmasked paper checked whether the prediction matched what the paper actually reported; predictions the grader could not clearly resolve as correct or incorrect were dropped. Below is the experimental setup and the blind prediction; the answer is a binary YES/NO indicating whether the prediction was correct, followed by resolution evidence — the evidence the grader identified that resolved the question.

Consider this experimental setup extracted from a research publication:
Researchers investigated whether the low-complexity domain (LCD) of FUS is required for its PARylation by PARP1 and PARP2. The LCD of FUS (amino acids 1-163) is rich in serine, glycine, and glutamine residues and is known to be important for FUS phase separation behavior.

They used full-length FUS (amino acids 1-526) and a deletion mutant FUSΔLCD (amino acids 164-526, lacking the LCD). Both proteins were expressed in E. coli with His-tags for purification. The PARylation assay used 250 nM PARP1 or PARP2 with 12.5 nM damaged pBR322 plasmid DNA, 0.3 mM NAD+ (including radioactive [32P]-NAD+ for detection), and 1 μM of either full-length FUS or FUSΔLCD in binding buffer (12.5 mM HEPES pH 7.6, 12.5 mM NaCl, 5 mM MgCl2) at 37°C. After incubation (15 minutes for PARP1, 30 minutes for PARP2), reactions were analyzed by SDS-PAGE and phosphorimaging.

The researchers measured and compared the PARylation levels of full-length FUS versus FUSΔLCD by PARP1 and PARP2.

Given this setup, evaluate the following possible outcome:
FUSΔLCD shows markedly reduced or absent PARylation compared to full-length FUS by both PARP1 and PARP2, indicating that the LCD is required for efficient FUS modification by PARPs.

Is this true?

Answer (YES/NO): NO